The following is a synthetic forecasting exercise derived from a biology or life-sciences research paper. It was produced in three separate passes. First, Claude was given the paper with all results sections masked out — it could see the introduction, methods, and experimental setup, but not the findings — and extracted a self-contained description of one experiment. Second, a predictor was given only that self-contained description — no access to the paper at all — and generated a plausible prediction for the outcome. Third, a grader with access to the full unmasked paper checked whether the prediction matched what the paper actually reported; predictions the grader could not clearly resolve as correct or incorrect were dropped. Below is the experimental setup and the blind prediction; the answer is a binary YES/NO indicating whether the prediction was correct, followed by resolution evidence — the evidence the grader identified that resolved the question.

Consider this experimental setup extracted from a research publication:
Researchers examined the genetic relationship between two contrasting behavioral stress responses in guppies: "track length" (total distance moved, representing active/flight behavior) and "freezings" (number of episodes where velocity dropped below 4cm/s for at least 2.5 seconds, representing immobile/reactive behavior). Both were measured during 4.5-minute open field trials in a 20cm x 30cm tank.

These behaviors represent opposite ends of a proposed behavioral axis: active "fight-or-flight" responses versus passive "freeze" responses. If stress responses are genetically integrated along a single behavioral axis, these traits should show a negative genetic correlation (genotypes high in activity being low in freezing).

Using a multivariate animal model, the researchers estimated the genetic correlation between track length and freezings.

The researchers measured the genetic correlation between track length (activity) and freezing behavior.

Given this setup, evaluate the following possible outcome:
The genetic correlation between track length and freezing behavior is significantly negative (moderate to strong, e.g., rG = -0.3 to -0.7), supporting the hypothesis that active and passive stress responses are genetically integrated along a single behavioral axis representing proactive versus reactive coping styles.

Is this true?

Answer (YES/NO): YES